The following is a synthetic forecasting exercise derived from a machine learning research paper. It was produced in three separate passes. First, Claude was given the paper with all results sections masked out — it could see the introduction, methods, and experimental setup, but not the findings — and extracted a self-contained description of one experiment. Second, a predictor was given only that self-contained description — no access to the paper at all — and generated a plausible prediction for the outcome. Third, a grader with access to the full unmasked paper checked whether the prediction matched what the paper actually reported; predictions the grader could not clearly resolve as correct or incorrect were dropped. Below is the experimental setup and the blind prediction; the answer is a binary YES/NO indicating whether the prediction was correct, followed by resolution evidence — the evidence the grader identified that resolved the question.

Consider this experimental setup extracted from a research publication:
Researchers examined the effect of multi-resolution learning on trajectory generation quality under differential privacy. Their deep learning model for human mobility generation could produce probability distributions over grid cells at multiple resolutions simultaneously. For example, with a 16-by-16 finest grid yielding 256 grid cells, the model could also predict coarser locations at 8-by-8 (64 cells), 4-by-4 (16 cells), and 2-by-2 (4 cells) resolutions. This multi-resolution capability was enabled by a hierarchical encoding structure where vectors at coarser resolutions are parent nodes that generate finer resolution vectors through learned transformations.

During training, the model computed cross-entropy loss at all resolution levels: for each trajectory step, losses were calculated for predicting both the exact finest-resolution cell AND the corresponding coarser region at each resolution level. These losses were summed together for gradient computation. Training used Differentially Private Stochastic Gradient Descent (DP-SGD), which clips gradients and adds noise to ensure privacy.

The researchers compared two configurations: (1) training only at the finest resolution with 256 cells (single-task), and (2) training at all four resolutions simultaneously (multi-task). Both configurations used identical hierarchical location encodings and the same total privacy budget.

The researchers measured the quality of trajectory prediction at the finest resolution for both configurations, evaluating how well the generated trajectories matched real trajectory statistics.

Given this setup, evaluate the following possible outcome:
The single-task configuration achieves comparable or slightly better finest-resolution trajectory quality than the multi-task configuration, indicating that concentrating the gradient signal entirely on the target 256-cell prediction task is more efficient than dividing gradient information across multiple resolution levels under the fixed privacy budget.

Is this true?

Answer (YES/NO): NO